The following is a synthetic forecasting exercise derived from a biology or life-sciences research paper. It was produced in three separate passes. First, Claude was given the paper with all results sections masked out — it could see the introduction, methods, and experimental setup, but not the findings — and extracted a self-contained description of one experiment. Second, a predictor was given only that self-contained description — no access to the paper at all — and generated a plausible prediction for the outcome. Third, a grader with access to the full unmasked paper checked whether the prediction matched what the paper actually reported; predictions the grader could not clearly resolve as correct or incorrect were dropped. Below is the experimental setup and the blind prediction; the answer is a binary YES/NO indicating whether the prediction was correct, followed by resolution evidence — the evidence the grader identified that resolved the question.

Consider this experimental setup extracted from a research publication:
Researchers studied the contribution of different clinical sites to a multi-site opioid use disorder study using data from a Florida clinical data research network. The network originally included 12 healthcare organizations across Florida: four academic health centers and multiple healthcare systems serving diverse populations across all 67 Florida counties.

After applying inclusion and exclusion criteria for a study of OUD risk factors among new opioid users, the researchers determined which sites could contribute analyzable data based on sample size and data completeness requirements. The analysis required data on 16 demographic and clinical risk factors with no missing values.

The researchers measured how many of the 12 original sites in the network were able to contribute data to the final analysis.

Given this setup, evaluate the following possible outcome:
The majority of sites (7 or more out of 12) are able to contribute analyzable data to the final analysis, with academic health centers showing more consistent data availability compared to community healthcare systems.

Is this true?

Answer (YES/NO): NO